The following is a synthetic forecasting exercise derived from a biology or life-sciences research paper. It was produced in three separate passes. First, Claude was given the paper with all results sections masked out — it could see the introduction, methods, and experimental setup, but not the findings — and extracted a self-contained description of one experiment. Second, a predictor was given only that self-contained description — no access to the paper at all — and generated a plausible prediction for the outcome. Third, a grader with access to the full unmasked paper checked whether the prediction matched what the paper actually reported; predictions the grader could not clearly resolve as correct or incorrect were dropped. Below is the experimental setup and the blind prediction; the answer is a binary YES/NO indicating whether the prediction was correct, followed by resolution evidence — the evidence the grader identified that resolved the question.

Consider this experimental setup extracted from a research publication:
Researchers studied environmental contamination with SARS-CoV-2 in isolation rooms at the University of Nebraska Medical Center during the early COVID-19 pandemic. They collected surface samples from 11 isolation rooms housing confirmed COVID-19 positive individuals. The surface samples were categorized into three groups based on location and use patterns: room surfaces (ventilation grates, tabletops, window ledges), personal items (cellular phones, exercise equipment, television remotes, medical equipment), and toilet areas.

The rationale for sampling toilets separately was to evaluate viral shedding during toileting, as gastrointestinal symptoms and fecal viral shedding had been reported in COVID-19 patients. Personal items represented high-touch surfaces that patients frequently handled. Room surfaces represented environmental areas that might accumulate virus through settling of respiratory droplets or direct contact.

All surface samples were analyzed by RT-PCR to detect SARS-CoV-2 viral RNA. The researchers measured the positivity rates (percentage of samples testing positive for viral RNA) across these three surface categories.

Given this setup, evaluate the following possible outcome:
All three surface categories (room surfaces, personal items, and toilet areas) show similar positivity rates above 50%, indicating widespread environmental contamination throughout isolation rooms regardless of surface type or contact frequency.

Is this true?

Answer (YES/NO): YES